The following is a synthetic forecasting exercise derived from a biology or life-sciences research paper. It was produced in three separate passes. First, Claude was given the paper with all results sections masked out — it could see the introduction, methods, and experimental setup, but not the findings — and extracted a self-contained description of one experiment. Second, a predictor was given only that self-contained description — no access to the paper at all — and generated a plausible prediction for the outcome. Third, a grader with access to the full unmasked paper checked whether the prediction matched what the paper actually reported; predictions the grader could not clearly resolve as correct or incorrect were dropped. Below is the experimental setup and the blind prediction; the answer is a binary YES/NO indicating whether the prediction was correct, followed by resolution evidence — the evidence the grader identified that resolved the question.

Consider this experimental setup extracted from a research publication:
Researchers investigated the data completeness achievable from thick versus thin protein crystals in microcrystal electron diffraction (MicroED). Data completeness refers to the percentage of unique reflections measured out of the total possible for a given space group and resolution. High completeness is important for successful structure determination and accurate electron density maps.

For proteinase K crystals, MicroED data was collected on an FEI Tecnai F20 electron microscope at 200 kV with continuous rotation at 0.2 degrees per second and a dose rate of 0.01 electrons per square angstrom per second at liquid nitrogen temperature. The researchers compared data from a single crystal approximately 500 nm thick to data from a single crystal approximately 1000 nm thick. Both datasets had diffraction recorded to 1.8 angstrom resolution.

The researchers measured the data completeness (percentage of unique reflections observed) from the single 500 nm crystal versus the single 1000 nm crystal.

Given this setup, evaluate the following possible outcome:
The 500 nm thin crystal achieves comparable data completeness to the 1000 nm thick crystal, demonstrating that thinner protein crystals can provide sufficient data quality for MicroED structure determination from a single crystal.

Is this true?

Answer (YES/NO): NO